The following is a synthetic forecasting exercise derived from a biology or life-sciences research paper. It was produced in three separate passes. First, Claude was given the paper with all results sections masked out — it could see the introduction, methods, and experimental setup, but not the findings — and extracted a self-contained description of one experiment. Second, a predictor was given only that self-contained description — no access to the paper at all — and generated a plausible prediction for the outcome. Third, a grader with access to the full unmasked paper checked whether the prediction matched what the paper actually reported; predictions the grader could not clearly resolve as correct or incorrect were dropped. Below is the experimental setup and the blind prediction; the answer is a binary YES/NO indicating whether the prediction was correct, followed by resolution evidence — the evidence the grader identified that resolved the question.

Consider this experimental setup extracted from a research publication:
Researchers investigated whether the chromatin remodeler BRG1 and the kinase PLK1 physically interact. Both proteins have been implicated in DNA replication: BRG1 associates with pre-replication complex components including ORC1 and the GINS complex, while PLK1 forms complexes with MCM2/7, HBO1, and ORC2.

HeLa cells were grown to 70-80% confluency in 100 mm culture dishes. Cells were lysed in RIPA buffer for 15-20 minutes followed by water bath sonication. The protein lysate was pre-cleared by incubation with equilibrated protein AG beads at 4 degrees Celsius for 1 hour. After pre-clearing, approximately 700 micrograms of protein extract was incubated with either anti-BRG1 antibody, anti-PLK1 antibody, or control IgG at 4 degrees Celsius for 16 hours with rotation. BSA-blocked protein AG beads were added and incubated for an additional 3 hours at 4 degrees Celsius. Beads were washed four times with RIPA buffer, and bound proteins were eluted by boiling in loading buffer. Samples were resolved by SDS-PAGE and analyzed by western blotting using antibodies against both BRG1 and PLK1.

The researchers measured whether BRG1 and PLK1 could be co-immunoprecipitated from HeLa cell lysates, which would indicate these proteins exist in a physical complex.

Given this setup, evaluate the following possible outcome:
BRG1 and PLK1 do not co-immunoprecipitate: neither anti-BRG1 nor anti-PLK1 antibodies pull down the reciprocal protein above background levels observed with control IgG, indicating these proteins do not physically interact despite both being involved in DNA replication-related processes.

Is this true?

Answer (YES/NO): NO